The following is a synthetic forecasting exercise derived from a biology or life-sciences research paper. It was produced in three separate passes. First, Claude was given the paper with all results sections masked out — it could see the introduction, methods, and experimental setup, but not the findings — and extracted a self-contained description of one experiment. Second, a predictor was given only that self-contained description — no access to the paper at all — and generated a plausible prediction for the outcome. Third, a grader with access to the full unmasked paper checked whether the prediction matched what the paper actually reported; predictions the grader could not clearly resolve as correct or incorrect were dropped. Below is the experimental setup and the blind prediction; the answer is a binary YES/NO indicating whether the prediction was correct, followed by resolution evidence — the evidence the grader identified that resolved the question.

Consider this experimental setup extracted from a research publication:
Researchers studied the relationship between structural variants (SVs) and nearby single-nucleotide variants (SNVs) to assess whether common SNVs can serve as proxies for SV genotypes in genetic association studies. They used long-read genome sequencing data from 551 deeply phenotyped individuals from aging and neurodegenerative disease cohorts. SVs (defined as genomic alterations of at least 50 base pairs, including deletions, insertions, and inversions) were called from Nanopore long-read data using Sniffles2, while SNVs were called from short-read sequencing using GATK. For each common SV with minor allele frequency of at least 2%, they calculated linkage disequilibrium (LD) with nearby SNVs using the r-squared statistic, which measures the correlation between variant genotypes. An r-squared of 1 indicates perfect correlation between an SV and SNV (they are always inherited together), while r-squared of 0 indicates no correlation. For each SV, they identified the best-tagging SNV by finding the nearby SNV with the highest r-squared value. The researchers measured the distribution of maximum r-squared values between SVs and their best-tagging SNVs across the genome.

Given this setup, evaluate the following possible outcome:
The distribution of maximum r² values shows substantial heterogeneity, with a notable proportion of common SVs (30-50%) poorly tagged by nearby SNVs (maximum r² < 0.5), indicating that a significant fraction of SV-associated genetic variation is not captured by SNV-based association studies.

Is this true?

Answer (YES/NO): NO